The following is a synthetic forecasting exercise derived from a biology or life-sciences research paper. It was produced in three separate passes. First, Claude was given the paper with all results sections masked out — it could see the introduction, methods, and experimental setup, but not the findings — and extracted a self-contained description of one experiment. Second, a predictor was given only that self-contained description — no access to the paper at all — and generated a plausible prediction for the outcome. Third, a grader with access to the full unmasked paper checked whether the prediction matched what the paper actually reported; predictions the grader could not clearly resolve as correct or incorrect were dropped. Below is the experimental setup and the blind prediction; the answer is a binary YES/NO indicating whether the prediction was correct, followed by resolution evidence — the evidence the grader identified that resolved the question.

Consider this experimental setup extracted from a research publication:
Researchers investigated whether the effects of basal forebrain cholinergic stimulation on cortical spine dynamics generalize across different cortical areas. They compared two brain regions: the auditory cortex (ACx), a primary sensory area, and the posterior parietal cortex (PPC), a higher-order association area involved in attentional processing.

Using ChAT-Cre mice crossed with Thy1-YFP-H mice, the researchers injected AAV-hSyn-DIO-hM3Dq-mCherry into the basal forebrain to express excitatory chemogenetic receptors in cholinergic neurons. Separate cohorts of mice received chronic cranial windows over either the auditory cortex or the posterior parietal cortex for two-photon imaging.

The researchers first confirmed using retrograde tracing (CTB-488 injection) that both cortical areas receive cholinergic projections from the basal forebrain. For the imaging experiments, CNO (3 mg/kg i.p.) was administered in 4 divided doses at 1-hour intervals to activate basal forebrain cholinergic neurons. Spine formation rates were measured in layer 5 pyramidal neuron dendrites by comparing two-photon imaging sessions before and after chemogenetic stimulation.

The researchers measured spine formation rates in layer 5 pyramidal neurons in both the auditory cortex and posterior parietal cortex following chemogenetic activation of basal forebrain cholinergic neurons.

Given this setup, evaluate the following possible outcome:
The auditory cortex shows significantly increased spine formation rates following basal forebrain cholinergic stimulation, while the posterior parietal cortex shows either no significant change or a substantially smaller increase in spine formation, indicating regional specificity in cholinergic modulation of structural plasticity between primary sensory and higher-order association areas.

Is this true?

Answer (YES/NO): NO